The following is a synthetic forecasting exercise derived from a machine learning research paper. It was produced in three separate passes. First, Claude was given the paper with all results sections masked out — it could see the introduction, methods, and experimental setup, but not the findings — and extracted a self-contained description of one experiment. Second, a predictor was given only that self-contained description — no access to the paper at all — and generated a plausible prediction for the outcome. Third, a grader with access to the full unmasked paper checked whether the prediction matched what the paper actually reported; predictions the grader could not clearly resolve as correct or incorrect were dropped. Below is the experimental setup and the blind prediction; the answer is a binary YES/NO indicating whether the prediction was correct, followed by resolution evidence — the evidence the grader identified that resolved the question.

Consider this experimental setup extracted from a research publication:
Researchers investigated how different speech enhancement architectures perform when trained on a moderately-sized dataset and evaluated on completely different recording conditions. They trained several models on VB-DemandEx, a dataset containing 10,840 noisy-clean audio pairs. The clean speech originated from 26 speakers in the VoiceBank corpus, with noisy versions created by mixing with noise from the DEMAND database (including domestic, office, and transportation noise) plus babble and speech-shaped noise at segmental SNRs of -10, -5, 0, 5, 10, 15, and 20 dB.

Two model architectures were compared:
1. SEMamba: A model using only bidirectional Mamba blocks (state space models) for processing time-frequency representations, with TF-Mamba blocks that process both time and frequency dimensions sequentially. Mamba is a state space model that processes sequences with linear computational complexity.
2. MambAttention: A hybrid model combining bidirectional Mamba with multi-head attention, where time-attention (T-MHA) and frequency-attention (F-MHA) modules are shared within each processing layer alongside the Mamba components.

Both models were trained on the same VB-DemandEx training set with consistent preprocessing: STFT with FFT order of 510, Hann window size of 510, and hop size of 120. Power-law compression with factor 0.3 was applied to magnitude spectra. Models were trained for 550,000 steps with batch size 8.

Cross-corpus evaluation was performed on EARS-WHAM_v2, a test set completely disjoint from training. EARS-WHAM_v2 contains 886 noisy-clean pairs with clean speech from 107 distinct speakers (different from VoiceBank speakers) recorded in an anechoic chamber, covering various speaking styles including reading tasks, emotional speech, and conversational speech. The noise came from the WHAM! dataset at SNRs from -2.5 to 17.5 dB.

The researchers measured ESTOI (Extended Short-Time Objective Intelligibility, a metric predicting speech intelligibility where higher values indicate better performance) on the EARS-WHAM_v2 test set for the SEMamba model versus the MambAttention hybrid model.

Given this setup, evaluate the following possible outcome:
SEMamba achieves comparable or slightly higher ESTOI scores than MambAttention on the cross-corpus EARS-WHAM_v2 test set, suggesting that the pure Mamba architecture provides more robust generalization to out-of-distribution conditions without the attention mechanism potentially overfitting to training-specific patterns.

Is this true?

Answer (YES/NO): NO